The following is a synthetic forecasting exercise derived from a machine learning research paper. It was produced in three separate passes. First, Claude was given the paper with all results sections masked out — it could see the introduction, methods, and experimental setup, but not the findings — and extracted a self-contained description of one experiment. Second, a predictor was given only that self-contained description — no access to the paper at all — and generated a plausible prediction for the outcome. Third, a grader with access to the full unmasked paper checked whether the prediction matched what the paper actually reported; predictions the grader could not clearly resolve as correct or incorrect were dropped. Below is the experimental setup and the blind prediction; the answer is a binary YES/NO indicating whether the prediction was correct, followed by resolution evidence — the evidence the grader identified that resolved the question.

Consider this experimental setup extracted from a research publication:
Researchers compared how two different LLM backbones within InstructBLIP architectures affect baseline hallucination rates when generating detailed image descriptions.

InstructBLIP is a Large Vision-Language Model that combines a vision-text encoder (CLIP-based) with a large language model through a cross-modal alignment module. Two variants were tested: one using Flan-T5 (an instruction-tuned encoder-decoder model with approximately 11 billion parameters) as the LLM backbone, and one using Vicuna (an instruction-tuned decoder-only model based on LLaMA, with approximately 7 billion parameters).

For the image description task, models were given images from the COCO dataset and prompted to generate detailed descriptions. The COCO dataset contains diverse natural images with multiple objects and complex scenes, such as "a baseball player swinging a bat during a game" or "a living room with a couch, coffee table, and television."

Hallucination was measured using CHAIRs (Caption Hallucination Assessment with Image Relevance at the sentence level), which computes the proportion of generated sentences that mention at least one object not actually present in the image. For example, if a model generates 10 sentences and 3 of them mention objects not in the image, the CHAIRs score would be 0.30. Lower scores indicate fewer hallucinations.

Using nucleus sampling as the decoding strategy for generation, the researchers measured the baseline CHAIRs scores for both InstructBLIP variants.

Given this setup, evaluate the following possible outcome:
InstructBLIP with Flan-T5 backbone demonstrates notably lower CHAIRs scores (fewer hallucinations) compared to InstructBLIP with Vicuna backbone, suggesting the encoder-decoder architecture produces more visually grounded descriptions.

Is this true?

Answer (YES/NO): NO